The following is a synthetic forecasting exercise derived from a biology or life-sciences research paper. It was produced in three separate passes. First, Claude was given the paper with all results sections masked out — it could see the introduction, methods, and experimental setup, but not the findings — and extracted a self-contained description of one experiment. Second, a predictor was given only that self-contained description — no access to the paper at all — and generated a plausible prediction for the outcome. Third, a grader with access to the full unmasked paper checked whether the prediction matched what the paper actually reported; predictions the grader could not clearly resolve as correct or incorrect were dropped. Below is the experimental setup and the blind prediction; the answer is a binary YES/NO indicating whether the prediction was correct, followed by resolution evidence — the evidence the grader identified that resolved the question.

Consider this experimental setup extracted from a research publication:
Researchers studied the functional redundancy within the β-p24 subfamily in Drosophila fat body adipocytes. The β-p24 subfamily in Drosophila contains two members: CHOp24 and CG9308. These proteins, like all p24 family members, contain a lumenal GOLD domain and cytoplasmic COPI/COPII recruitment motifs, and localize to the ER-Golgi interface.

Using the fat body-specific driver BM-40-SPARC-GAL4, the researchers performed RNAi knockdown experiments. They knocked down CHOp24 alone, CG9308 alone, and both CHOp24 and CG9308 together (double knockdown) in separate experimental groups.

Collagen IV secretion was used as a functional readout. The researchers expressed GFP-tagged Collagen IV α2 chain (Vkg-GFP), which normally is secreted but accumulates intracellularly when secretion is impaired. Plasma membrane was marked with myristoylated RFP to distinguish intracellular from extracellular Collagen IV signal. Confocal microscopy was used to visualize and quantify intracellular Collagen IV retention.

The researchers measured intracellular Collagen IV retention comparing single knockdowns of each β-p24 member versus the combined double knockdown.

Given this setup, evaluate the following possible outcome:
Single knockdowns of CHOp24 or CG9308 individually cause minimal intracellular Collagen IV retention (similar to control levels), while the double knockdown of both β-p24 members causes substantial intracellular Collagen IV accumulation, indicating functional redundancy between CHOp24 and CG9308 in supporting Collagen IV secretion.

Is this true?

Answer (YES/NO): YES